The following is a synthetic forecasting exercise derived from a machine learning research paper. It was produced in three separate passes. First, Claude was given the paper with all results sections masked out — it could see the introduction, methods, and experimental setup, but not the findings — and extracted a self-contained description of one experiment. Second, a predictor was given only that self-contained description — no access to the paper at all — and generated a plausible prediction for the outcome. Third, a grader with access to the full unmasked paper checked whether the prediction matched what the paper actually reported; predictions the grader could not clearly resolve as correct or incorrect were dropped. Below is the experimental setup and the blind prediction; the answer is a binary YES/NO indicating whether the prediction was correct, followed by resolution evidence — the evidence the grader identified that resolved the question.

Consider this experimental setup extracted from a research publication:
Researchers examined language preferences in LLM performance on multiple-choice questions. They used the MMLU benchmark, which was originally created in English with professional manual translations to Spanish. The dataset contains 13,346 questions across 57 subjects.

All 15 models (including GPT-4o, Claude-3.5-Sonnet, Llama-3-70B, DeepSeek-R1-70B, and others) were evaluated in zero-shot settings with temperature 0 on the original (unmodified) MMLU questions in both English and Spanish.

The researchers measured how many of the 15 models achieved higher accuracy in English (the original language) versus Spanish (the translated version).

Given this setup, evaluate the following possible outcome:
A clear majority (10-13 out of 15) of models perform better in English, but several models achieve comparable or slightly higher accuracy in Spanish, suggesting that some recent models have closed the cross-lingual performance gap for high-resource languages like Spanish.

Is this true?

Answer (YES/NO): NO